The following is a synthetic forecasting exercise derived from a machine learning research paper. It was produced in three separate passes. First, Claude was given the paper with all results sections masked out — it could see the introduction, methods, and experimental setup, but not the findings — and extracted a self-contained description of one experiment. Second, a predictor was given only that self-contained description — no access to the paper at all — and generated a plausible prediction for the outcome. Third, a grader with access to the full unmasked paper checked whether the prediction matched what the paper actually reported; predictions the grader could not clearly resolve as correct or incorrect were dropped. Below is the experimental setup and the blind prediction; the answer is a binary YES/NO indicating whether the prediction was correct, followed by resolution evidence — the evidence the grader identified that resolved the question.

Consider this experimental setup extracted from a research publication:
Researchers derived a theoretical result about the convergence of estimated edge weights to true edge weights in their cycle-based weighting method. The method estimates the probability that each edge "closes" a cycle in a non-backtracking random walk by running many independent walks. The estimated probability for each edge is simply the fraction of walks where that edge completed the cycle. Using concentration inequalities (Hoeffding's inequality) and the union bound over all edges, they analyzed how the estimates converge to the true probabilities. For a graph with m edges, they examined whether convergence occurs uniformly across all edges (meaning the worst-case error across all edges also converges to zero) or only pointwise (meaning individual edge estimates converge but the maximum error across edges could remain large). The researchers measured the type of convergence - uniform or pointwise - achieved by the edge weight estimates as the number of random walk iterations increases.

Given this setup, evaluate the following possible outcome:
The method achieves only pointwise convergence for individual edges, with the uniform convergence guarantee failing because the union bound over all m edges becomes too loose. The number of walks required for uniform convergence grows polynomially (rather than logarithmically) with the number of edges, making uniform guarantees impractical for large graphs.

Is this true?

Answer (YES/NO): NO